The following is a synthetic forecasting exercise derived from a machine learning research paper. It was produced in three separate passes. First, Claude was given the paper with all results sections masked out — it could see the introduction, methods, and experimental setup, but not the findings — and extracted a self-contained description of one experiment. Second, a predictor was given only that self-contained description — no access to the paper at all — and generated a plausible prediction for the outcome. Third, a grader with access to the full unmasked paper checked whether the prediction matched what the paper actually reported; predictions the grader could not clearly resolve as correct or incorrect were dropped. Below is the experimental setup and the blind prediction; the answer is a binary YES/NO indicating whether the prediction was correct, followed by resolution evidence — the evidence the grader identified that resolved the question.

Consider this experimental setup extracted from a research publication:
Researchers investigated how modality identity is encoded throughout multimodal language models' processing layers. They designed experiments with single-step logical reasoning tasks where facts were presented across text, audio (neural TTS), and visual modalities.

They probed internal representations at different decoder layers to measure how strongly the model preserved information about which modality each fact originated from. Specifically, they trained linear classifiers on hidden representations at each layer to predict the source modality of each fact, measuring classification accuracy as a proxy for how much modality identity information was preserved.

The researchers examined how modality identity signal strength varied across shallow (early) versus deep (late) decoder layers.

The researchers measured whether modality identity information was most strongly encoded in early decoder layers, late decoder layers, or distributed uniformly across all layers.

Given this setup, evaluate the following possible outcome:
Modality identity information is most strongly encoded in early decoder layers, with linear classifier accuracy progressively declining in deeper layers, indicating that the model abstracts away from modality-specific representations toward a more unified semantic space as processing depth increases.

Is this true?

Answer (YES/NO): YES